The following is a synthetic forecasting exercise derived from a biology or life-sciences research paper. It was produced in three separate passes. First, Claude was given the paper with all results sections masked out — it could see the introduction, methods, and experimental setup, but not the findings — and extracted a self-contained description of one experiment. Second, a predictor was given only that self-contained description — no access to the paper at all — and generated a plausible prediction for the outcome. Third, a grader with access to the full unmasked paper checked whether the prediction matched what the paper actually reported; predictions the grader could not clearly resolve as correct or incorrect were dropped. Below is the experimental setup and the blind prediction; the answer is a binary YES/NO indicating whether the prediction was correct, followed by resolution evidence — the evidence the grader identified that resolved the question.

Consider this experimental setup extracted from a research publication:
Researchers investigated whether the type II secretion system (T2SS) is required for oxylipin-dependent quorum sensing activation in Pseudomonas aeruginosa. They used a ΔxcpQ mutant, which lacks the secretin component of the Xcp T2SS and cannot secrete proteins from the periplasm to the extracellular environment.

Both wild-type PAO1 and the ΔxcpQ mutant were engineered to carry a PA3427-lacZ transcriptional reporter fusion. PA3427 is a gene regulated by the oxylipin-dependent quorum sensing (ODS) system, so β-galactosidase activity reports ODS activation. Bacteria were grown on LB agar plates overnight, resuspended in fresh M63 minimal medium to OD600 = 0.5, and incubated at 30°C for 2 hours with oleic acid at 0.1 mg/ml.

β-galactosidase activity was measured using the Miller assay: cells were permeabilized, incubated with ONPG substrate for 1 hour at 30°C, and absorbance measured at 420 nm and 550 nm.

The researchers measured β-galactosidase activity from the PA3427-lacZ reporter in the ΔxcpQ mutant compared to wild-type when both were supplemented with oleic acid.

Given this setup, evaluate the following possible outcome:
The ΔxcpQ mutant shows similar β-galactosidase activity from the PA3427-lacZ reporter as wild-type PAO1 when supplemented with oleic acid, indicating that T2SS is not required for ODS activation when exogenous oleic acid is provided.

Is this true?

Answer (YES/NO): NO